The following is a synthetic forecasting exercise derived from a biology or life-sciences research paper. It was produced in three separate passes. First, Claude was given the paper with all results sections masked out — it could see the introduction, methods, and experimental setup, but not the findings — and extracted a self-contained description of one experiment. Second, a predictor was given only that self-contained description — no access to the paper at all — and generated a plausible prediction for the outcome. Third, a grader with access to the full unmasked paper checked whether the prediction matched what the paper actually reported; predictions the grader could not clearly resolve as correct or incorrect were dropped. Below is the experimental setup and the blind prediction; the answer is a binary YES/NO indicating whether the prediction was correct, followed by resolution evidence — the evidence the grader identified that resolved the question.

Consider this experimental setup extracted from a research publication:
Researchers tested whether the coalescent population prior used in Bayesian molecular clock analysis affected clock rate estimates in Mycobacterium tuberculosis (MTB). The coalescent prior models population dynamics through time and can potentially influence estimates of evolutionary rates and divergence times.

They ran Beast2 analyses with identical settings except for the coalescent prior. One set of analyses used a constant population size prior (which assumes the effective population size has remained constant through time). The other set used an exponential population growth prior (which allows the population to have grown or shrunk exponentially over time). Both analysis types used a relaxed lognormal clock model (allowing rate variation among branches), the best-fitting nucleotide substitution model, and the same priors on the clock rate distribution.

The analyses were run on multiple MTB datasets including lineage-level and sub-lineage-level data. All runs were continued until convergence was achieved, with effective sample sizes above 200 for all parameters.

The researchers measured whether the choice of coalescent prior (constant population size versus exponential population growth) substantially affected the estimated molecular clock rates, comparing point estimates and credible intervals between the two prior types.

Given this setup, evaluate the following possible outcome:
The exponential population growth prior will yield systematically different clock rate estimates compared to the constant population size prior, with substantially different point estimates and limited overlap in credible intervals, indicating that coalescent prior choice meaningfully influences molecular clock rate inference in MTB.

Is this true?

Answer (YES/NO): NO